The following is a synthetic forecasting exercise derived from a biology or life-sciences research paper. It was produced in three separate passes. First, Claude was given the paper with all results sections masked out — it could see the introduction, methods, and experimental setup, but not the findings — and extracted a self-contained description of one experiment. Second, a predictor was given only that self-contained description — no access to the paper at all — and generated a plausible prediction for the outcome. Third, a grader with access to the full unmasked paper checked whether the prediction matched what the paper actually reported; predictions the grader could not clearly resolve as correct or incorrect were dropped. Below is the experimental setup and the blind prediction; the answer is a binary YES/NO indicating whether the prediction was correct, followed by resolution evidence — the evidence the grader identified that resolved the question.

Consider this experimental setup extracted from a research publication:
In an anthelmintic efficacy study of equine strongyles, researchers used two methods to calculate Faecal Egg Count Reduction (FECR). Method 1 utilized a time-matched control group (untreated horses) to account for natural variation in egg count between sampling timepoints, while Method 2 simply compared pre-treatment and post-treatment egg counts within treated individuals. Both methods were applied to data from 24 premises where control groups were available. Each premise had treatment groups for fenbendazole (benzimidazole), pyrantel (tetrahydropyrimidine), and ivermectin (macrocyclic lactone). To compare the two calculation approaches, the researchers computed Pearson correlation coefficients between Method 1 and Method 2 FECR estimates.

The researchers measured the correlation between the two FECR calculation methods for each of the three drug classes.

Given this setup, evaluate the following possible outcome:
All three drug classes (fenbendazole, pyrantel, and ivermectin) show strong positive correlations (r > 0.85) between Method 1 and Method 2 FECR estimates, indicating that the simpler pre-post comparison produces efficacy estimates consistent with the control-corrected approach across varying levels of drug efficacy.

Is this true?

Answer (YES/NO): NO